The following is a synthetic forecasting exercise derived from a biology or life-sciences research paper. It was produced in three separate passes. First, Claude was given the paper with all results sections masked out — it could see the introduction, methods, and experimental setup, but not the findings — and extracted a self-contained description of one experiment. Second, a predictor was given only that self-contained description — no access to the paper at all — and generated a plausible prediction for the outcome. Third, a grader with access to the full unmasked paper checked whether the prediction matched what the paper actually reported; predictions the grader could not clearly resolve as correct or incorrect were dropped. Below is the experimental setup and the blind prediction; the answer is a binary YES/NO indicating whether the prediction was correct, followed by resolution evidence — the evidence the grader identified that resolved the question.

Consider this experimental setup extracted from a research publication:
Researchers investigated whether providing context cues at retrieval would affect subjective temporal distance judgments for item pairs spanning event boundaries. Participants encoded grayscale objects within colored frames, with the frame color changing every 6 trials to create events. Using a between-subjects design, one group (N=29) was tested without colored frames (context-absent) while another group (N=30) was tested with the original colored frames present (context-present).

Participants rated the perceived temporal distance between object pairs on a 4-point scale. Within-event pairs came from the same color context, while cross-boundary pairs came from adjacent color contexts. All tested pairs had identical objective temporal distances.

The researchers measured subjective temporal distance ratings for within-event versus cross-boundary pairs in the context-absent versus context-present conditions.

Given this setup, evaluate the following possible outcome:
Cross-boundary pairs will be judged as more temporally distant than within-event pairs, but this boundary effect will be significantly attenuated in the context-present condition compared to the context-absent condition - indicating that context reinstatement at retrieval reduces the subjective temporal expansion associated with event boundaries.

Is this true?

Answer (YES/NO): NO